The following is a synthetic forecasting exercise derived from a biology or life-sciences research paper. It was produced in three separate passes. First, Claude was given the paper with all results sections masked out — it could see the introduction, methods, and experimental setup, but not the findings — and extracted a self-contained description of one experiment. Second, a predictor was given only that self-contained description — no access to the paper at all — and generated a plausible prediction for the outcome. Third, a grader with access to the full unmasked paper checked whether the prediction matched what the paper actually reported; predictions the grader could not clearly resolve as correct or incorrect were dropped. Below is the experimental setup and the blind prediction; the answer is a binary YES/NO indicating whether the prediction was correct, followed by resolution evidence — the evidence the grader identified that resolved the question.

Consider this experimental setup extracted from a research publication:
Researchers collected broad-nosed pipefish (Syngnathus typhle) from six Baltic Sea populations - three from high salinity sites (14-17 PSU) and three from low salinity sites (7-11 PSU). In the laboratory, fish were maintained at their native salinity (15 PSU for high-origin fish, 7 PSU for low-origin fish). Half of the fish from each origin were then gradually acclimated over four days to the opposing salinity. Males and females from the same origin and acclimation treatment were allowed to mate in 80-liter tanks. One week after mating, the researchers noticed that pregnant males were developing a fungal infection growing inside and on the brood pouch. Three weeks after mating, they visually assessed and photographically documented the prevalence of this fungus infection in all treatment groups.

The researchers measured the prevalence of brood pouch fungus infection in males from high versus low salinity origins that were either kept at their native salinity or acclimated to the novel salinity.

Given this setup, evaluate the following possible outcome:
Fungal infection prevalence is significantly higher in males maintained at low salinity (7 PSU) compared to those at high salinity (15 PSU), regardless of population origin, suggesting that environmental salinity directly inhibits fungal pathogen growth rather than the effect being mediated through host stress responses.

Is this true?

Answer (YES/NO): NO